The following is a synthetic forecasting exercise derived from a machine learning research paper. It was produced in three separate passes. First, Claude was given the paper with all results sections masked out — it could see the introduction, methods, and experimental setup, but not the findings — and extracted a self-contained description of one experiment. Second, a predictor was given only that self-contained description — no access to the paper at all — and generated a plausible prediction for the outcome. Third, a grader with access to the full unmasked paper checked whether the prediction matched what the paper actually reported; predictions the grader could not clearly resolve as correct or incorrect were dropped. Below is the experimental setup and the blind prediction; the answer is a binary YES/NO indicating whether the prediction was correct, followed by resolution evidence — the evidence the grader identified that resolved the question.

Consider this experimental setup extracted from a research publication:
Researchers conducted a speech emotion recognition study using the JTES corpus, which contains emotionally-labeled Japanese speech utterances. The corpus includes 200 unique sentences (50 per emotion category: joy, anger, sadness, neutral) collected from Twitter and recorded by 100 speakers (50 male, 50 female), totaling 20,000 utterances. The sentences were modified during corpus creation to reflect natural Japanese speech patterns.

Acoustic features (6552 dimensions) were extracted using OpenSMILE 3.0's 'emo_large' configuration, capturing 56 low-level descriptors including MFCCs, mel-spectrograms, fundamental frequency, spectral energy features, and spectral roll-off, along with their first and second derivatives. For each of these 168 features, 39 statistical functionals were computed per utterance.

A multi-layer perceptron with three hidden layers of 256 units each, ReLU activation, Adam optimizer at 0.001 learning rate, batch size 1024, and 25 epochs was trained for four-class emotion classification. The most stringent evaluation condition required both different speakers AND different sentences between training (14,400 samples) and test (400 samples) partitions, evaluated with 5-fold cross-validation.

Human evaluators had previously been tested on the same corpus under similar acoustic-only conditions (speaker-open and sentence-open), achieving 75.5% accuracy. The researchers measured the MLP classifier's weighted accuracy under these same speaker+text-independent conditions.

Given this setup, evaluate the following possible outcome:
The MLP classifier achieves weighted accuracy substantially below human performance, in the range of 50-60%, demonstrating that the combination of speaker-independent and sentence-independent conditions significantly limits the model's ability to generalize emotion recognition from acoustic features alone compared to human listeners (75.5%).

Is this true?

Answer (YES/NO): NO